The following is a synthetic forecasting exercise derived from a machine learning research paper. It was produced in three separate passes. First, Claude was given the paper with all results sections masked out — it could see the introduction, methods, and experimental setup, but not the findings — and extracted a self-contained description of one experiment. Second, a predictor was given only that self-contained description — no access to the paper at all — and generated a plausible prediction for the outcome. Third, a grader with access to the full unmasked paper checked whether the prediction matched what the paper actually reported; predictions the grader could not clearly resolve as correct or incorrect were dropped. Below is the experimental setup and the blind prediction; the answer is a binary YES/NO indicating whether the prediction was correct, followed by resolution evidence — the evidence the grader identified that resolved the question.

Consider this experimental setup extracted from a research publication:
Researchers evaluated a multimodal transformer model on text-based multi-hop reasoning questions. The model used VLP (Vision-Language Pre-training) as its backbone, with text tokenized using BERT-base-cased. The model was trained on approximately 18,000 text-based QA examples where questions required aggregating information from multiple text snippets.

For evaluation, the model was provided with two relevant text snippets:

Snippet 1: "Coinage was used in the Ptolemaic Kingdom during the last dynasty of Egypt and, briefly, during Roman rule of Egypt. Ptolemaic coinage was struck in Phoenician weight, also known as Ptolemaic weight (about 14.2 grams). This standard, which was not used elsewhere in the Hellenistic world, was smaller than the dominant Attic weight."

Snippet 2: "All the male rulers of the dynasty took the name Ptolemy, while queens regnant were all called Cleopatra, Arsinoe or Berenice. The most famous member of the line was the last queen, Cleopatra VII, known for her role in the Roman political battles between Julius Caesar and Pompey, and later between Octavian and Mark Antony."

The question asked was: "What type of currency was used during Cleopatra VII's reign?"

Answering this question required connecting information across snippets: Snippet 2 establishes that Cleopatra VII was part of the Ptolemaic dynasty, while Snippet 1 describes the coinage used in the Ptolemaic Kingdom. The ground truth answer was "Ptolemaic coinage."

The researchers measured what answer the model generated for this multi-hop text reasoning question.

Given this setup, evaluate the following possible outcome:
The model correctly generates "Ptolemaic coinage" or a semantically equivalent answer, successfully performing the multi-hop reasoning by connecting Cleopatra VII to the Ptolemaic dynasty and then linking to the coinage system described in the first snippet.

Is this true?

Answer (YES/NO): YES